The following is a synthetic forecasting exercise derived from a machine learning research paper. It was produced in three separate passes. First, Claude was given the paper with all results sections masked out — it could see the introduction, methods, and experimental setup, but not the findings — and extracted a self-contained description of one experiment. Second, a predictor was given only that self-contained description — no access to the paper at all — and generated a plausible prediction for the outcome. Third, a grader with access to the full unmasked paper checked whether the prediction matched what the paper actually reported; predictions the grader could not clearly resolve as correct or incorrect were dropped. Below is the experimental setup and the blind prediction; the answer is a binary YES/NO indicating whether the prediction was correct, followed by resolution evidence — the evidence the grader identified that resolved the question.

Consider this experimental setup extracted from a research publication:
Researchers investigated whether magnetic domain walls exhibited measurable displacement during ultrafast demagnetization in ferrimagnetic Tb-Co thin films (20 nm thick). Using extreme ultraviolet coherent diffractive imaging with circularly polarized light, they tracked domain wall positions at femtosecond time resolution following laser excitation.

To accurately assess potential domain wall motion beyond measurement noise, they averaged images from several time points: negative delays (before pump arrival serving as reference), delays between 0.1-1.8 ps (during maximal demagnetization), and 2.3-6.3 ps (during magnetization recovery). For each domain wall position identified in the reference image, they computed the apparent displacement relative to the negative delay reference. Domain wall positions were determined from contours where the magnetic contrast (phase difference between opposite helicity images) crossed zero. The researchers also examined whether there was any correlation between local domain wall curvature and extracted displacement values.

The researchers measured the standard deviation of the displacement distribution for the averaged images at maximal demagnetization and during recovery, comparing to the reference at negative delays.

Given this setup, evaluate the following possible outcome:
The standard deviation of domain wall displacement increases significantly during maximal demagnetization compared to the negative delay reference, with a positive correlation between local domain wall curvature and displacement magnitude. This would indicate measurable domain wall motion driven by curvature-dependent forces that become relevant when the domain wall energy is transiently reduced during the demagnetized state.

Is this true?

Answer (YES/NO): NO